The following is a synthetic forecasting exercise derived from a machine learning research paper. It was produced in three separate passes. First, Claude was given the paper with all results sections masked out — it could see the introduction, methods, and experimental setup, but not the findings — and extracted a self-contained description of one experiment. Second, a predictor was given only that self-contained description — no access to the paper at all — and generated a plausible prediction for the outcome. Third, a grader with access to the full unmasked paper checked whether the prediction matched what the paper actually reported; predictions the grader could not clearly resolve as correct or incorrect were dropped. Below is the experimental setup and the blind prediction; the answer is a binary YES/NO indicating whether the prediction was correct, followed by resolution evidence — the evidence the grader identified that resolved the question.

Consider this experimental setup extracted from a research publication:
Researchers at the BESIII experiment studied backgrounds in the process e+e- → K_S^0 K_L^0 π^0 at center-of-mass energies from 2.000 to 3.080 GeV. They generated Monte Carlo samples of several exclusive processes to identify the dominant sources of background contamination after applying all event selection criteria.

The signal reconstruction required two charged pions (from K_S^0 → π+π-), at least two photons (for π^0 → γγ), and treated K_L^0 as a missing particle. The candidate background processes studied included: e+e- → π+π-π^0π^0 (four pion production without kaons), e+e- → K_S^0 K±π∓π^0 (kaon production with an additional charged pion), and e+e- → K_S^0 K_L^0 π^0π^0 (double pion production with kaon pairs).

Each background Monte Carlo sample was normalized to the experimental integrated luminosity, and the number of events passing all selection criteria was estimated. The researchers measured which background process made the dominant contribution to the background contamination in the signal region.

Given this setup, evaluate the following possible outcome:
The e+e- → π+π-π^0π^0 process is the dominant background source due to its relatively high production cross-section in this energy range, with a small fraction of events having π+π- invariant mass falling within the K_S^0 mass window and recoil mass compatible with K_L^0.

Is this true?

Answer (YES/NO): YES